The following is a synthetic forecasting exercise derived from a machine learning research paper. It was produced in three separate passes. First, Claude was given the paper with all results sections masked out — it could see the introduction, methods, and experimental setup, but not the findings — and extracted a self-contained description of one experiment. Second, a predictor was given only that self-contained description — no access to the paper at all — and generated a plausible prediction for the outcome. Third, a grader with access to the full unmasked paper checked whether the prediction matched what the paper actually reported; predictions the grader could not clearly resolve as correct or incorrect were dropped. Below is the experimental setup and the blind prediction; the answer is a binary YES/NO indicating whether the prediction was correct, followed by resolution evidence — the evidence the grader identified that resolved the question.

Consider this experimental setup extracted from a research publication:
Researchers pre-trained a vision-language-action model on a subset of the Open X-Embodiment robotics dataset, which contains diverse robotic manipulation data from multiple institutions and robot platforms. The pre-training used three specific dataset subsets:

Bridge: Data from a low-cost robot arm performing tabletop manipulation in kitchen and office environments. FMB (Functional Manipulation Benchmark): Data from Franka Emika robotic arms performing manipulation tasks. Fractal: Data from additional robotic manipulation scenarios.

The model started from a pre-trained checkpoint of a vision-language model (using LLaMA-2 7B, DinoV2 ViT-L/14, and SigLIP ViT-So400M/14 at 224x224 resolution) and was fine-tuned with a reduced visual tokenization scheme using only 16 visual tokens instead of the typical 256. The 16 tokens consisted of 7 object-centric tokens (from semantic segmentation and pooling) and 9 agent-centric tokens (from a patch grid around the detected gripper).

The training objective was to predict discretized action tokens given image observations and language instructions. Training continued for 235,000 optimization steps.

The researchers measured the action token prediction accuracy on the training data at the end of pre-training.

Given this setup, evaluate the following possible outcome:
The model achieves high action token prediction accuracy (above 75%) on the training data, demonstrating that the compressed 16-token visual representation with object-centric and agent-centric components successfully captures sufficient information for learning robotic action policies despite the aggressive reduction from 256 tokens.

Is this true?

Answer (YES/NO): YES